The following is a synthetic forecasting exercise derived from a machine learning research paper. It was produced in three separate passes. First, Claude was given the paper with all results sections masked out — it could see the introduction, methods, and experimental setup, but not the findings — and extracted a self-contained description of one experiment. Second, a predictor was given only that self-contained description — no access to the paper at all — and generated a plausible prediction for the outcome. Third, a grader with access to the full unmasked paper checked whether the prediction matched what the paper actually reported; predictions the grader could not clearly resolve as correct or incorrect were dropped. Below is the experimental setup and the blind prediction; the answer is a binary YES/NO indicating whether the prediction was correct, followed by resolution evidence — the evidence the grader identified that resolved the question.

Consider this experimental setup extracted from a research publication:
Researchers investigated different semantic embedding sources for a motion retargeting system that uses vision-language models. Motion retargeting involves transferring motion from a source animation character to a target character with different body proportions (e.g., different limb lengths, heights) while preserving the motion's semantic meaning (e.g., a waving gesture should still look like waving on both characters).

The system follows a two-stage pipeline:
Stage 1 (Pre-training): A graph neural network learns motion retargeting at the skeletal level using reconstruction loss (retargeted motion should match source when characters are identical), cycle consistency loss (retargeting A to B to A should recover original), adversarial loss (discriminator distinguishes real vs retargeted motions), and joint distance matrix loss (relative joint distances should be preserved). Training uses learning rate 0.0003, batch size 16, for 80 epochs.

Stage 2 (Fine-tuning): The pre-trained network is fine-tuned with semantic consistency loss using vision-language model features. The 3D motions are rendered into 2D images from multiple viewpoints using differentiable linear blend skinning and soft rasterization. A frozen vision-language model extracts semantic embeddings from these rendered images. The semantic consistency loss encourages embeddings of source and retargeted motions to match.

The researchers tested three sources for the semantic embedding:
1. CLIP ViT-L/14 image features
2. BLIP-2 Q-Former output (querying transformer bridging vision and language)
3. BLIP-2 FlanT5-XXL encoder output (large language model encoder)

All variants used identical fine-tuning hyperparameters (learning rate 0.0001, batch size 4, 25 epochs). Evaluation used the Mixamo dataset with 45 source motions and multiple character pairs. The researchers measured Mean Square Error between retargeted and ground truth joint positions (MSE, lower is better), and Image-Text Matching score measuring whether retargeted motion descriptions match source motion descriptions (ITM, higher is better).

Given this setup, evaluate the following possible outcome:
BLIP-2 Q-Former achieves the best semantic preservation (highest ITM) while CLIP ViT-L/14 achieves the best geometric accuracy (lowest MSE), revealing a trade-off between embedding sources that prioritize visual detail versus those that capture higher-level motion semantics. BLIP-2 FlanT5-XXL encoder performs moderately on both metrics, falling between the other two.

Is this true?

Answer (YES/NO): NO